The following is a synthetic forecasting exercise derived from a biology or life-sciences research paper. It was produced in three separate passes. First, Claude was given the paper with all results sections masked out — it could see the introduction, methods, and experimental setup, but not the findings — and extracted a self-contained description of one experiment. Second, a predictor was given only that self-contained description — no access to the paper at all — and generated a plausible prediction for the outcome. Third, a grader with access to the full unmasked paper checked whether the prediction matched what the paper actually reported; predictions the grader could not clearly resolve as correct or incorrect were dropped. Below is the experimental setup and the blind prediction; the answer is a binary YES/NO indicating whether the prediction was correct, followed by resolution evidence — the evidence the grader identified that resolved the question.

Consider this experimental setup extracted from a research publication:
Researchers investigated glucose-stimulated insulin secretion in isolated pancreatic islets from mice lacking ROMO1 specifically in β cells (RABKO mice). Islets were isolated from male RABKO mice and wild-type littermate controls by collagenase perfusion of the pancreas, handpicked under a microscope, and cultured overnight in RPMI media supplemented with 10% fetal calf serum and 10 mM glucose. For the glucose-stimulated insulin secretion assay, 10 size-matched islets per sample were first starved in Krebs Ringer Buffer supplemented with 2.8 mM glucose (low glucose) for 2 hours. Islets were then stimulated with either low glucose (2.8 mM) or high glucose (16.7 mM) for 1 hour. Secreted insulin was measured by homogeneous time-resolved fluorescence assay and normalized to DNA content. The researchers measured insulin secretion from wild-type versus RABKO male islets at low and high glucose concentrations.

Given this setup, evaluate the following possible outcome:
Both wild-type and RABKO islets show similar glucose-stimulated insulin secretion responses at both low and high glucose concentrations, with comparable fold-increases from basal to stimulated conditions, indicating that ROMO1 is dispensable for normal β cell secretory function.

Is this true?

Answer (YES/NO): NO